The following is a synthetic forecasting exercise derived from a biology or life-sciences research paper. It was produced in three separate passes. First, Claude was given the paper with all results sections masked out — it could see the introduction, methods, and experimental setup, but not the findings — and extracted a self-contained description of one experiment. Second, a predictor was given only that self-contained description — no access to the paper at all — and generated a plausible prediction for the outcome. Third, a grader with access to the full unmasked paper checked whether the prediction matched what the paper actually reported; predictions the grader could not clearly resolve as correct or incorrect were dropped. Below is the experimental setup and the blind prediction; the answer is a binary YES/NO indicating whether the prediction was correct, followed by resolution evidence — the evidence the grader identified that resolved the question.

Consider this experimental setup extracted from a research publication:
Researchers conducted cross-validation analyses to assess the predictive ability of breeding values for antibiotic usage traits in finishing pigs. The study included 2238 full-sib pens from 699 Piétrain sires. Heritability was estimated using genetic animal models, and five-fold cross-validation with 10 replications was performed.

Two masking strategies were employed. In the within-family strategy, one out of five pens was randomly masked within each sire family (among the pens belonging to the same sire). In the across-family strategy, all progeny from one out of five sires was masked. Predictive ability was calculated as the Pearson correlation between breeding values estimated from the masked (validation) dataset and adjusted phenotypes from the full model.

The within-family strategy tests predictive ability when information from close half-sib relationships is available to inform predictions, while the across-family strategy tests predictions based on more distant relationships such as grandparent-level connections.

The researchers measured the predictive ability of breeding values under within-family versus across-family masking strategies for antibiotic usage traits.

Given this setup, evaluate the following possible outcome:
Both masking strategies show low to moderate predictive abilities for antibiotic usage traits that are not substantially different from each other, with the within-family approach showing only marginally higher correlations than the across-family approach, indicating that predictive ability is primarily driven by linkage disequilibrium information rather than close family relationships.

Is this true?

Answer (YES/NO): NO